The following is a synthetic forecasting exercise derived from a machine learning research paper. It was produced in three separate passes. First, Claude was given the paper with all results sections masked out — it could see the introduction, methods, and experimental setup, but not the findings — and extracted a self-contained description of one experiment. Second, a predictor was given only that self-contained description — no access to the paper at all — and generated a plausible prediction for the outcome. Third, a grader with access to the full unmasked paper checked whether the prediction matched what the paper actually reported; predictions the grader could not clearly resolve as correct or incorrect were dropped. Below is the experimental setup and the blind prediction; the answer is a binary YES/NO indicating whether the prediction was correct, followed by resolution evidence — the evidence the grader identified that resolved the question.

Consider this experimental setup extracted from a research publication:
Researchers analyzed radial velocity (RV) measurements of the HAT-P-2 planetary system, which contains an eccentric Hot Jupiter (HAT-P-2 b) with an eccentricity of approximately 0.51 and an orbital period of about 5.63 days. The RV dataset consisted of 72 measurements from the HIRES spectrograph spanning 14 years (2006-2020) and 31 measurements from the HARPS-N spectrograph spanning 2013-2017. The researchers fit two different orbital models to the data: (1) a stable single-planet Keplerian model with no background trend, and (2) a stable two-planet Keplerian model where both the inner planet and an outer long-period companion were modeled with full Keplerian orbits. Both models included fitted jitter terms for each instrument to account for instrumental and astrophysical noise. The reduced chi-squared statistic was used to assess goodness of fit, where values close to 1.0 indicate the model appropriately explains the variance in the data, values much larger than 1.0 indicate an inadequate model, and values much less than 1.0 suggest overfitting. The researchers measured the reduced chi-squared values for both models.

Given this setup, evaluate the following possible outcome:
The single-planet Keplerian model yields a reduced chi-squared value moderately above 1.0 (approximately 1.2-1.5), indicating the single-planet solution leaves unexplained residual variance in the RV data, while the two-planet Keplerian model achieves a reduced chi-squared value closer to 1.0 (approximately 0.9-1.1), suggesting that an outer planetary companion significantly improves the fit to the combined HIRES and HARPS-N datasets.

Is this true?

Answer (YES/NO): NO